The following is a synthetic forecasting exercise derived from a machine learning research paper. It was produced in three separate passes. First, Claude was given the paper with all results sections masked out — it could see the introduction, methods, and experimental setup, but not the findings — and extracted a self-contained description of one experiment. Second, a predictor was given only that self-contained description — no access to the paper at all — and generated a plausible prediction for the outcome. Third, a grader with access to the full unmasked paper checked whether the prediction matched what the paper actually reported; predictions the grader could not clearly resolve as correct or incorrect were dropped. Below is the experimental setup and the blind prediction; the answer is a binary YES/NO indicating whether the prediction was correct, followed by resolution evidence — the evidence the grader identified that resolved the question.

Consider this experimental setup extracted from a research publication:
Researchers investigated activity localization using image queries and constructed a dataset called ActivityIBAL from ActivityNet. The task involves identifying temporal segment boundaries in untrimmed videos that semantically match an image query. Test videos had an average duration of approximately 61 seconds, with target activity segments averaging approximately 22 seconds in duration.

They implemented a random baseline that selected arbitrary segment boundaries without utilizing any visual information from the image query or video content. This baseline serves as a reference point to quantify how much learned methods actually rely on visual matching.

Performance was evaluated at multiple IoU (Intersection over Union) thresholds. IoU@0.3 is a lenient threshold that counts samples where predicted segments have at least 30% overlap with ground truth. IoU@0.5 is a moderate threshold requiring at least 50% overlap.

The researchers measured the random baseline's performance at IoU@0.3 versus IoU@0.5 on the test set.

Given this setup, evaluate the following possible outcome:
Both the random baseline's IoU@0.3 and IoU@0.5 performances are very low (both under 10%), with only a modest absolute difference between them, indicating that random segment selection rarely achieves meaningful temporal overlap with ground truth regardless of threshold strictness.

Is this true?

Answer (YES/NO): NO